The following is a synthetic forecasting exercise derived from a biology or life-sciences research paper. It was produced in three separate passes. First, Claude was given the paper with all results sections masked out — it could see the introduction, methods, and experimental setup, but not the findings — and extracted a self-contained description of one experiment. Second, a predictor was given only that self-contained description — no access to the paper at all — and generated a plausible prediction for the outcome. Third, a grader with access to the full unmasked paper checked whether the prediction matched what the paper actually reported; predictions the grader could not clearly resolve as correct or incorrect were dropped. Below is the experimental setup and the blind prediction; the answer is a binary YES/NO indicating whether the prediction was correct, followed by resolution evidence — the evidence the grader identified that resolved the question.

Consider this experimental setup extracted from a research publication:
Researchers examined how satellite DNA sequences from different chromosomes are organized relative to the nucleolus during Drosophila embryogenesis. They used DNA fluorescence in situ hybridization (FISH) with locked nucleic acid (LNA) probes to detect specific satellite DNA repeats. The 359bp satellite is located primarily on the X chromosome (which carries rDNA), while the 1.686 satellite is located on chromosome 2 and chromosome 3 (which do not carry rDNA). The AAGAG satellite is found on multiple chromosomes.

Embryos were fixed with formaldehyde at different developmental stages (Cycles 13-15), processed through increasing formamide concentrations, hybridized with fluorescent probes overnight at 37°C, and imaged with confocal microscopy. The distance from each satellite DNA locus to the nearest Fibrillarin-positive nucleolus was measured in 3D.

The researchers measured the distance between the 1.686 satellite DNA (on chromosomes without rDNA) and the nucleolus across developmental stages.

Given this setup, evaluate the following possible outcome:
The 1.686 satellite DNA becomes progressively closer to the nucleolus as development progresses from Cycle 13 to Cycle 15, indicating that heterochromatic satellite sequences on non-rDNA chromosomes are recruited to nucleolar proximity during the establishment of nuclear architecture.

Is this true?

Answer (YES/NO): NO